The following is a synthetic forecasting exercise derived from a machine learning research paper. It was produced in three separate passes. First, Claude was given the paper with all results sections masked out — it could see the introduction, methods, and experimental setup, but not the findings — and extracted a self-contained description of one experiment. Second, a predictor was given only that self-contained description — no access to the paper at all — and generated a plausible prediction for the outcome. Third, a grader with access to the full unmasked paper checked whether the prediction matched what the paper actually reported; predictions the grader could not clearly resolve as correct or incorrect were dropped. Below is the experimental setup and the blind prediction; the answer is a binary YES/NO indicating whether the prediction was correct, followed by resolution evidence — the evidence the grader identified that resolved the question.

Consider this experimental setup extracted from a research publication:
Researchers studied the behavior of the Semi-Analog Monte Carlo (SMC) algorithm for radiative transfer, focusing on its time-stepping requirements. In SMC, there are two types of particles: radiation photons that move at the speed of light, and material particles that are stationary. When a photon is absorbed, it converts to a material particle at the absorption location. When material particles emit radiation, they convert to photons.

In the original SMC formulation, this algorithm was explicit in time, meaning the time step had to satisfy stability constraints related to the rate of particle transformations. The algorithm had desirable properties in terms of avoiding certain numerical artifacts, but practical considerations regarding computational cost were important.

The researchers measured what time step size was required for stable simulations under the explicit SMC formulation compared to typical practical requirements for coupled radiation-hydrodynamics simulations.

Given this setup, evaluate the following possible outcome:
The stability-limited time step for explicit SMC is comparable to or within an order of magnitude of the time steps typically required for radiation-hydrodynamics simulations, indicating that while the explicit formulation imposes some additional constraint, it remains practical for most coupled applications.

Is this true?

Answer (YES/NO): NO